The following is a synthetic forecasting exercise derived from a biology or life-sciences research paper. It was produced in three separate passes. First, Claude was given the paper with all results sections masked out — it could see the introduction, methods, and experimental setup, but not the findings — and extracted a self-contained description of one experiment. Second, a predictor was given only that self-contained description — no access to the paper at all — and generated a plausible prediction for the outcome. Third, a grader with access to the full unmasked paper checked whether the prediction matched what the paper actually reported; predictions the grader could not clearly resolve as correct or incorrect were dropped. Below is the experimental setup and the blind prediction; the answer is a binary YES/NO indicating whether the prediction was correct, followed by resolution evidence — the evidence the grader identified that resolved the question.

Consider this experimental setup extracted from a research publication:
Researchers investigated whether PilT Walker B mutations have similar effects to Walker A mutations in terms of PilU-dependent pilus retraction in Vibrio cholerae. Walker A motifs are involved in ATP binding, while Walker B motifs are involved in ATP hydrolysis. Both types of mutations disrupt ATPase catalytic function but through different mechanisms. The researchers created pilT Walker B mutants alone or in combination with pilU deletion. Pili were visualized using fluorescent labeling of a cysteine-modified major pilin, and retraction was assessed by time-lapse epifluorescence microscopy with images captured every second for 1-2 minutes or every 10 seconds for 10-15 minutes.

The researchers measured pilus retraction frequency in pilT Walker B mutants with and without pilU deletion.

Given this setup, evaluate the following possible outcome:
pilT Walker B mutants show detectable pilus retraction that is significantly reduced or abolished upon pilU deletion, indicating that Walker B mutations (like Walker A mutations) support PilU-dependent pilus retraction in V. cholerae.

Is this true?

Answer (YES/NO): NO